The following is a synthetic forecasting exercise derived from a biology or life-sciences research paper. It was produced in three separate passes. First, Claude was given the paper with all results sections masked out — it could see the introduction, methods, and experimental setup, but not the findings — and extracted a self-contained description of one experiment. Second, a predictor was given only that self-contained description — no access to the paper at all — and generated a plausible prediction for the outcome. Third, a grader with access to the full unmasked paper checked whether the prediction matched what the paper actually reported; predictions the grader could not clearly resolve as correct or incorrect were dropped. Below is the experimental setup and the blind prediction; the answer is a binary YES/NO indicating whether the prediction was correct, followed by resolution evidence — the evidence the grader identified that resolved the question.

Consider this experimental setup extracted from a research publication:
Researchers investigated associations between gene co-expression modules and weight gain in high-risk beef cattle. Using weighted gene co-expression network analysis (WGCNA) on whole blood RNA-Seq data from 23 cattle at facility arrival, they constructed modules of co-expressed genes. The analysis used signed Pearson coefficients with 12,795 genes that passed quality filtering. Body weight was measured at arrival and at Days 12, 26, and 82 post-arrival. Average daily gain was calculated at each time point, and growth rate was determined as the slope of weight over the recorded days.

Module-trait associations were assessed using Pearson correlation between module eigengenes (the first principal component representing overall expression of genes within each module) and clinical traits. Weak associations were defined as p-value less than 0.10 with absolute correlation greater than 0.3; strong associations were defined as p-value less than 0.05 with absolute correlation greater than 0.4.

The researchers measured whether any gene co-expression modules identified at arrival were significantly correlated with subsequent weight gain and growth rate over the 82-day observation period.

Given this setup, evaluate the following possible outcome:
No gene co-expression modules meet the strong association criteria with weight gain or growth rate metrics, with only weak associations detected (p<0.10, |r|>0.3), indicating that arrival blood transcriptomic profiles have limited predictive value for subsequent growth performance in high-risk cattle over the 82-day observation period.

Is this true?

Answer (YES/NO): NO